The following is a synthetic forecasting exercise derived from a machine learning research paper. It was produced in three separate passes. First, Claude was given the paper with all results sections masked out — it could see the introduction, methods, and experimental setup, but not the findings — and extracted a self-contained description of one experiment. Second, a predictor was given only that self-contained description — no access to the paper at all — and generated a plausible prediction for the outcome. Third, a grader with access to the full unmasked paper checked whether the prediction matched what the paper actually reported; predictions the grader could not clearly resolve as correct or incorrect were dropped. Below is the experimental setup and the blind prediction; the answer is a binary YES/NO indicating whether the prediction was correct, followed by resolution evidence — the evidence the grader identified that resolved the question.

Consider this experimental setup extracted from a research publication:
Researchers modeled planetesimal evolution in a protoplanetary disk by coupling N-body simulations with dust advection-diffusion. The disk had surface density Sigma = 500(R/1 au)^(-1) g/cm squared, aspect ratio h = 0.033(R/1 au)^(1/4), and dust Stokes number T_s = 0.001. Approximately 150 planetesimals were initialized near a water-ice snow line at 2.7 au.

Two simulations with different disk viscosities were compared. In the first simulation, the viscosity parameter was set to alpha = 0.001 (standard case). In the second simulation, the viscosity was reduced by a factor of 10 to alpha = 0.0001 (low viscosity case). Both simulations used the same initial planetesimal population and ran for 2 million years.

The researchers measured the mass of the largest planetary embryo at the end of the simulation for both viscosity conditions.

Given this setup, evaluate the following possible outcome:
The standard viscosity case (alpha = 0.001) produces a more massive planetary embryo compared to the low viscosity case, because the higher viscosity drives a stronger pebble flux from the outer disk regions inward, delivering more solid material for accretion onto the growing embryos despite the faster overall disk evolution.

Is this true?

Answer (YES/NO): NO